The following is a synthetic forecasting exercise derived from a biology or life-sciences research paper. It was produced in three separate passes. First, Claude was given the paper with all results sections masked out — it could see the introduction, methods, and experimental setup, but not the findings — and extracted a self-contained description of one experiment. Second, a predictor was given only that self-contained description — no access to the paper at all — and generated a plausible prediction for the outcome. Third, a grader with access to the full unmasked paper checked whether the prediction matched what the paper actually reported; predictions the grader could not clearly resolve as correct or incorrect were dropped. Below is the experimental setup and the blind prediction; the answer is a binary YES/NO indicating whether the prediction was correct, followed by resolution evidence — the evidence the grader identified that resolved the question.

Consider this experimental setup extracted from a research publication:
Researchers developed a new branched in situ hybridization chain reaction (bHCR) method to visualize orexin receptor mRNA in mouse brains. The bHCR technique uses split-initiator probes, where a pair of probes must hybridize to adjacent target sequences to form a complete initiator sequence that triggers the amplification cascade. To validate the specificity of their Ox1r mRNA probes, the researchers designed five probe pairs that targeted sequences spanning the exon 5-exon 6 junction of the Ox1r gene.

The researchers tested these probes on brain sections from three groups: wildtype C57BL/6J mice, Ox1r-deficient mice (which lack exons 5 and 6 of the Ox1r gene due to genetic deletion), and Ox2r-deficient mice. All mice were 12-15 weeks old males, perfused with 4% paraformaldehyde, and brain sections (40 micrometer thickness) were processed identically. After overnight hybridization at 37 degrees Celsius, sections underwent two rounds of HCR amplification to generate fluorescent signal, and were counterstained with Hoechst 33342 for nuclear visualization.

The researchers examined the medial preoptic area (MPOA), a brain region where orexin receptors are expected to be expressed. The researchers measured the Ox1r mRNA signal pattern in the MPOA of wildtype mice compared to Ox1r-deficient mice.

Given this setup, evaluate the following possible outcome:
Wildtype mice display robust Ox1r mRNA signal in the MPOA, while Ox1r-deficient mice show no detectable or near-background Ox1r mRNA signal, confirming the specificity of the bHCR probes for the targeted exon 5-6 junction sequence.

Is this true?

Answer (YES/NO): YES